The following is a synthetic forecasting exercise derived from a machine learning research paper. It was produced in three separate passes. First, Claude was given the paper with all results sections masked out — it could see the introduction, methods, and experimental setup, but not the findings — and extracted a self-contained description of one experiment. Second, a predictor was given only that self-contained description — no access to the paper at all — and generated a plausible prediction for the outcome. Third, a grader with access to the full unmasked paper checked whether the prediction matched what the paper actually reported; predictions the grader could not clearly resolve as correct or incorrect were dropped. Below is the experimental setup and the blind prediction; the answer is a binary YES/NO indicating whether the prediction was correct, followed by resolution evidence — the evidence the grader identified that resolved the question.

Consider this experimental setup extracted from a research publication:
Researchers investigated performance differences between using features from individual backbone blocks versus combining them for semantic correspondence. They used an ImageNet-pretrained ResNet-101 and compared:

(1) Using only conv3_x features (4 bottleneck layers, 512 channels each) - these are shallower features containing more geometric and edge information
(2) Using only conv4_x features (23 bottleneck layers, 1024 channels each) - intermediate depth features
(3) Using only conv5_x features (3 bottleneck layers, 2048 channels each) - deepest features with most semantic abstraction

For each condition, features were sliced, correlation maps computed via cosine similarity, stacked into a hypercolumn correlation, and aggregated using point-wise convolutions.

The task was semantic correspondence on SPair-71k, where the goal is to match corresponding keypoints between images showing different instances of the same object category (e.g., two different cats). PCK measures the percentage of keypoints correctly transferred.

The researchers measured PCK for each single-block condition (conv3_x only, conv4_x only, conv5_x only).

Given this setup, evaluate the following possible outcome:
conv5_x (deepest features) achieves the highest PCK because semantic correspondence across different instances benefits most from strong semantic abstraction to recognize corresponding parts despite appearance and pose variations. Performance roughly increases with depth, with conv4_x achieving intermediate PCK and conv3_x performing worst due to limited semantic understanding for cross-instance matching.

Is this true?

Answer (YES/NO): NO